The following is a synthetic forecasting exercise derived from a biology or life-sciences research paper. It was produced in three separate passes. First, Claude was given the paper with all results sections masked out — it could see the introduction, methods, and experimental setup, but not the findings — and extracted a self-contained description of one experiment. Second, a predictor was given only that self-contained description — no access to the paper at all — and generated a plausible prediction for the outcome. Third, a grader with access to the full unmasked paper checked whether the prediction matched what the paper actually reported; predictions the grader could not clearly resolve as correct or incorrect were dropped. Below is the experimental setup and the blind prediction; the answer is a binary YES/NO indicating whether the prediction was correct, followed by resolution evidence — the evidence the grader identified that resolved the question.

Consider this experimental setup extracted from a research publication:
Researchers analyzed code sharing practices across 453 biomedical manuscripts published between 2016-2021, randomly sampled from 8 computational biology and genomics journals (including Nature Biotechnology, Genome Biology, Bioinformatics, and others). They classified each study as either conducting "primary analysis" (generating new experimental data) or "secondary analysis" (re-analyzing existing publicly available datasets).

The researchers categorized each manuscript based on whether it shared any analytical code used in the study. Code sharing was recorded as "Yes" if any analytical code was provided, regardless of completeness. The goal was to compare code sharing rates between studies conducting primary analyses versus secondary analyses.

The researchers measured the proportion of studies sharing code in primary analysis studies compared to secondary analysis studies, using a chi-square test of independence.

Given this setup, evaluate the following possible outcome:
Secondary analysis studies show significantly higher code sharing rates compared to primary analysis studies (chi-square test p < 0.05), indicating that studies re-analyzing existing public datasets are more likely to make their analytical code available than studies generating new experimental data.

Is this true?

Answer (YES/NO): YES